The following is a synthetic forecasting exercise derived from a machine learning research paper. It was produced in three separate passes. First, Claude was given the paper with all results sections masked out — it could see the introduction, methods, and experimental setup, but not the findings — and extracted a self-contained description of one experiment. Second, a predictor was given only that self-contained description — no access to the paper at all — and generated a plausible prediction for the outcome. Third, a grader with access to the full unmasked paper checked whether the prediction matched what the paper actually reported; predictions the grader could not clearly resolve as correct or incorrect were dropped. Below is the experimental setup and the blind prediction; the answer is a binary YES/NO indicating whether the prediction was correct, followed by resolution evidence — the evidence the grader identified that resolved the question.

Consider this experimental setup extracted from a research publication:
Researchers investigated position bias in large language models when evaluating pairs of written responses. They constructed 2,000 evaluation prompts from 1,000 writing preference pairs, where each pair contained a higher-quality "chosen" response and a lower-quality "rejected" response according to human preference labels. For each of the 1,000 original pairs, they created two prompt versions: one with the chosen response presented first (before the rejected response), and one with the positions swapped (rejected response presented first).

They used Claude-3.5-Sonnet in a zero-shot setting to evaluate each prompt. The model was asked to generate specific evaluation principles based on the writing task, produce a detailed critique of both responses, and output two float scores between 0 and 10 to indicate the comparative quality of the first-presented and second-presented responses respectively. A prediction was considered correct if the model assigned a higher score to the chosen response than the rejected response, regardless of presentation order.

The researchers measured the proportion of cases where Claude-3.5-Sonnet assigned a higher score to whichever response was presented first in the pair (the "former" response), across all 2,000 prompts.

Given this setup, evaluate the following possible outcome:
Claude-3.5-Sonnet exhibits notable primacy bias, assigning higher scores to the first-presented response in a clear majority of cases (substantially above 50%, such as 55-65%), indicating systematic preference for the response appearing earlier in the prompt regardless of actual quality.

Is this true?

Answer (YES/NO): YES